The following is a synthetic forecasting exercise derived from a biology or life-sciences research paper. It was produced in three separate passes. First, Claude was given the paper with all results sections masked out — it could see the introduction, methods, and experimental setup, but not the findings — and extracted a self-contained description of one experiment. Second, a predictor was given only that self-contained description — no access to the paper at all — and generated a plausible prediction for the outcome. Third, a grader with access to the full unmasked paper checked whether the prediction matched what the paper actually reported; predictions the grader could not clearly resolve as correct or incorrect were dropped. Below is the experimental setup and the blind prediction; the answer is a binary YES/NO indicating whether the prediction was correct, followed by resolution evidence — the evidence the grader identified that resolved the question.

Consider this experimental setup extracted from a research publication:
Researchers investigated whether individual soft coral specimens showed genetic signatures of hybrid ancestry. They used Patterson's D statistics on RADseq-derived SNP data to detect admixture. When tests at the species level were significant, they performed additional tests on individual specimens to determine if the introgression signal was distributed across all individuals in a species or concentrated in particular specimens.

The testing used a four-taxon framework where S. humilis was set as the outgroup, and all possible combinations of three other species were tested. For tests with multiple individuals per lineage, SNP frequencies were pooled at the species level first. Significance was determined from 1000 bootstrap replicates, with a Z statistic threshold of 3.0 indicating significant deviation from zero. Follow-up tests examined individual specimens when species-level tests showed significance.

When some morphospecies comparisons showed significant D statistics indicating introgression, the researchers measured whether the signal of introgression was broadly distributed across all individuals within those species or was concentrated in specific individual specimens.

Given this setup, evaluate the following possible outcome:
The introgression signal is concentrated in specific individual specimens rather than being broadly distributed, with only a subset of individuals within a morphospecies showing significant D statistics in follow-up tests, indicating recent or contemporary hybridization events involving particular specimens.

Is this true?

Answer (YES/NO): NO